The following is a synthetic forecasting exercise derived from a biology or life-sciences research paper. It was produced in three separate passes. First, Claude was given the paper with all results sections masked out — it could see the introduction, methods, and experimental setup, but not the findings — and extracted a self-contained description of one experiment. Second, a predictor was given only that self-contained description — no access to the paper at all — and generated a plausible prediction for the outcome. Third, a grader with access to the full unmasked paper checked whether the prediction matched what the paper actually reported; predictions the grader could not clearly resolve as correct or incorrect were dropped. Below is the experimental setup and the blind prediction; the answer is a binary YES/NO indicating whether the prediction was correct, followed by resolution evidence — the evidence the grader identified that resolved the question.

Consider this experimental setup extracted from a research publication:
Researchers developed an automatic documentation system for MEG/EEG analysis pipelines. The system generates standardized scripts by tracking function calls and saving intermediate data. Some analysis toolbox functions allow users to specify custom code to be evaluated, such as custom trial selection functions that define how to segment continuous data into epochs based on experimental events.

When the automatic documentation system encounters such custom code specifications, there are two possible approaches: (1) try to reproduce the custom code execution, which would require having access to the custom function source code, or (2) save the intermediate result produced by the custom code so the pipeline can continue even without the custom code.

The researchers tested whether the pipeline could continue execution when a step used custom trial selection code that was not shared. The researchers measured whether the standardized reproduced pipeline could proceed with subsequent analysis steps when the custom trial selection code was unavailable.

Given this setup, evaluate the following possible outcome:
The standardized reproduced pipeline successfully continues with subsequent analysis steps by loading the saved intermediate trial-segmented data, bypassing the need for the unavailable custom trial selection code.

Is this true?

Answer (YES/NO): YES